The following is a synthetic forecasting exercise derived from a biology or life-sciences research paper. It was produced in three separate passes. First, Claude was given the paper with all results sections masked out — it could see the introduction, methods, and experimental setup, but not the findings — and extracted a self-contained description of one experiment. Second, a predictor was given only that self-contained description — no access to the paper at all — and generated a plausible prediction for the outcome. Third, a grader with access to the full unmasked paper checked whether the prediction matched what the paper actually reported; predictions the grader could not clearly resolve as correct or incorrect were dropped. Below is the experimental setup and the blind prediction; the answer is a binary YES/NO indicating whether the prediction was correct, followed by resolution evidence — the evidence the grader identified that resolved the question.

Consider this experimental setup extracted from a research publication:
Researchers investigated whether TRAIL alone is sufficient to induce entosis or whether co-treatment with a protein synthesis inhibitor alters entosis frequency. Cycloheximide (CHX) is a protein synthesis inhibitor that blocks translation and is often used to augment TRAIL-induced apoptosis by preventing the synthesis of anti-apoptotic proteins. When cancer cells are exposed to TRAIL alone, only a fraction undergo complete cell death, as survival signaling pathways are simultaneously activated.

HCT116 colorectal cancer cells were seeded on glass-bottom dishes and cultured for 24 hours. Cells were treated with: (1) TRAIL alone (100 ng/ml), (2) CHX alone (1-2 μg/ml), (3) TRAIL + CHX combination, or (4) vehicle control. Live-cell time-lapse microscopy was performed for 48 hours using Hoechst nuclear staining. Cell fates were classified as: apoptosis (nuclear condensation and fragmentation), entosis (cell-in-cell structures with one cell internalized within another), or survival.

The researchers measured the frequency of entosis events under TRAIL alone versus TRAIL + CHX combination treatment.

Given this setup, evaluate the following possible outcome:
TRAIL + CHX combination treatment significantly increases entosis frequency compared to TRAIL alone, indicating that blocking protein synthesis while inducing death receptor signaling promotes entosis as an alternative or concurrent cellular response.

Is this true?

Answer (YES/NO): NO